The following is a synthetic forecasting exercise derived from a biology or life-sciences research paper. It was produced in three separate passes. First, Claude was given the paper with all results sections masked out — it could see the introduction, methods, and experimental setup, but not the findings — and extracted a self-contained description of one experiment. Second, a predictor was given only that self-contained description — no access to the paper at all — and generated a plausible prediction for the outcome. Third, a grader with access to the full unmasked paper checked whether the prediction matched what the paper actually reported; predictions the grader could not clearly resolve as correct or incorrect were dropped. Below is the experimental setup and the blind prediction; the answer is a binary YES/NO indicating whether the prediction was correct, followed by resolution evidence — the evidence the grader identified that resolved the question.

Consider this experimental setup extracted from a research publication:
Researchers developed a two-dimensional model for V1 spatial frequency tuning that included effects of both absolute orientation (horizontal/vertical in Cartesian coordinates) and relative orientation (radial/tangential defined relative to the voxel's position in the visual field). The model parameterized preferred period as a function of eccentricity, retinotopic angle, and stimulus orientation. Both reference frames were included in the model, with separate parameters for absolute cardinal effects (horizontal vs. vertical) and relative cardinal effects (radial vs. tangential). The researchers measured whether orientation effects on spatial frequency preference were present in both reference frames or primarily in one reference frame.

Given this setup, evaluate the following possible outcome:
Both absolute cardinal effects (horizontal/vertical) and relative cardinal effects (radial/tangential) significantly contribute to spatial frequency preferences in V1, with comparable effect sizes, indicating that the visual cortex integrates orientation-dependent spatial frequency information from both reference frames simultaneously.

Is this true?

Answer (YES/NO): YES